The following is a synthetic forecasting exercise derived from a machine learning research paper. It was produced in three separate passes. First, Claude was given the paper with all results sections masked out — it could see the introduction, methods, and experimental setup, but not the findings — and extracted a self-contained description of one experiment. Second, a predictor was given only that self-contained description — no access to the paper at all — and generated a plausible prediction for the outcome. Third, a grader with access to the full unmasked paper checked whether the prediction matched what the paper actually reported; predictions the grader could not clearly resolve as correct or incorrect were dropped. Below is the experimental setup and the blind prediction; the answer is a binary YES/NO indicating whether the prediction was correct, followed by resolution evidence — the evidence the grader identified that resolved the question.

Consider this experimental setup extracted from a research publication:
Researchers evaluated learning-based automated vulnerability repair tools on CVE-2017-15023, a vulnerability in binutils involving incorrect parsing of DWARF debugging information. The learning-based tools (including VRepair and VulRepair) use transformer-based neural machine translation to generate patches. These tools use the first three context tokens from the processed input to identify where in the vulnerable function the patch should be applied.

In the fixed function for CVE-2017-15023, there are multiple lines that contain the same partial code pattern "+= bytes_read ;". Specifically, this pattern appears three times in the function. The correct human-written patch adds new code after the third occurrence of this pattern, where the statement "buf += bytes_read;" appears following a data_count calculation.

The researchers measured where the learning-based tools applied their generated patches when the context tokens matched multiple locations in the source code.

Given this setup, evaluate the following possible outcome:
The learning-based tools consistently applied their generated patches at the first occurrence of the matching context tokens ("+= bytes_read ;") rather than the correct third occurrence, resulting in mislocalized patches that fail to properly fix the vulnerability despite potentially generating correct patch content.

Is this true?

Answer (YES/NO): YES